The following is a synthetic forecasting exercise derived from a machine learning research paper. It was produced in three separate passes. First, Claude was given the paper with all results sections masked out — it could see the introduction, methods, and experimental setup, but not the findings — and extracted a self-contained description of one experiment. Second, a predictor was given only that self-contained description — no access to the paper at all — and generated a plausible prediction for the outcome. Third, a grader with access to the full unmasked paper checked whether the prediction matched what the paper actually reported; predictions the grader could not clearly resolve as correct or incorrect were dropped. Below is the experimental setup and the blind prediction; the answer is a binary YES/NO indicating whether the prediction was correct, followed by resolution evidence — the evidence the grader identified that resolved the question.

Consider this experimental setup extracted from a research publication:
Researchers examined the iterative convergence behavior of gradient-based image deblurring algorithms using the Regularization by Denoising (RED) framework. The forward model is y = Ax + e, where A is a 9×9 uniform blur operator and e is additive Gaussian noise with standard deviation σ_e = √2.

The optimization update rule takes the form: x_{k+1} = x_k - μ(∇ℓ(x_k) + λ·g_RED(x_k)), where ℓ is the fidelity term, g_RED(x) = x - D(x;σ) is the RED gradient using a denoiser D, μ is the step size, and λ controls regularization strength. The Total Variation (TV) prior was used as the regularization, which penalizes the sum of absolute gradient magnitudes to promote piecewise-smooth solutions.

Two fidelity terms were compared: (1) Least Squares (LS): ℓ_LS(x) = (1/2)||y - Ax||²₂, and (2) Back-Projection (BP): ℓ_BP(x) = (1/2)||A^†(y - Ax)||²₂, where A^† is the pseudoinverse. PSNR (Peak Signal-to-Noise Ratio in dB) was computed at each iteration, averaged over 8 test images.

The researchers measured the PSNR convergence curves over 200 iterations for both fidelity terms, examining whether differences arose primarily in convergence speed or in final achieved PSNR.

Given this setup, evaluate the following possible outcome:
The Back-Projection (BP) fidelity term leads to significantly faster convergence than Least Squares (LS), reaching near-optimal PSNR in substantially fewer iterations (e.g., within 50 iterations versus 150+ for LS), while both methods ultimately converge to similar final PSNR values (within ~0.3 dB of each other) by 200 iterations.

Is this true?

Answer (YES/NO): NO